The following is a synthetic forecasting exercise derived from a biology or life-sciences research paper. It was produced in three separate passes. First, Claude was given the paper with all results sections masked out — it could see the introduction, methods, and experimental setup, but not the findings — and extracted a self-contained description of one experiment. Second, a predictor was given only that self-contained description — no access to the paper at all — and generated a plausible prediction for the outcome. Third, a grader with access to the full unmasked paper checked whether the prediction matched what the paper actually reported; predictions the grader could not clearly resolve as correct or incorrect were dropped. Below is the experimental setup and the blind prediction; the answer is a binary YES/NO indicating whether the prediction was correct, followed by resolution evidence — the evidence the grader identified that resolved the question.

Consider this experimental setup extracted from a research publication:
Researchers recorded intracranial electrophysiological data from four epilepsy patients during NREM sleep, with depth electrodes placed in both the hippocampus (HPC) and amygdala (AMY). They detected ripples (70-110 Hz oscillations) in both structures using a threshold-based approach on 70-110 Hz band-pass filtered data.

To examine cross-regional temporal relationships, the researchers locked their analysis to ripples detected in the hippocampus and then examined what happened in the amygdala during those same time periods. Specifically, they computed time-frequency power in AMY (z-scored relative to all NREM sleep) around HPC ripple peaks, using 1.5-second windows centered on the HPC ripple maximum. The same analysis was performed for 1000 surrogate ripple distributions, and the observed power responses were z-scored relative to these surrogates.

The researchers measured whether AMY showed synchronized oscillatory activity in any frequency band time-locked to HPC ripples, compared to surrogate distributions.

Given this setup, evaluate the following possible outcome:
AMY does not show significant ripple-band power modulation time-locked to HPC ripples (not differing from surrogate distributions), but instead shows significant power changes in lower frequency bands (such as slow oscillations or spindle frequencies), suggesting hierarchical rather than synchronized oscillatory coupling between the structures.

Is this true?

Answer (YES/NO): NO